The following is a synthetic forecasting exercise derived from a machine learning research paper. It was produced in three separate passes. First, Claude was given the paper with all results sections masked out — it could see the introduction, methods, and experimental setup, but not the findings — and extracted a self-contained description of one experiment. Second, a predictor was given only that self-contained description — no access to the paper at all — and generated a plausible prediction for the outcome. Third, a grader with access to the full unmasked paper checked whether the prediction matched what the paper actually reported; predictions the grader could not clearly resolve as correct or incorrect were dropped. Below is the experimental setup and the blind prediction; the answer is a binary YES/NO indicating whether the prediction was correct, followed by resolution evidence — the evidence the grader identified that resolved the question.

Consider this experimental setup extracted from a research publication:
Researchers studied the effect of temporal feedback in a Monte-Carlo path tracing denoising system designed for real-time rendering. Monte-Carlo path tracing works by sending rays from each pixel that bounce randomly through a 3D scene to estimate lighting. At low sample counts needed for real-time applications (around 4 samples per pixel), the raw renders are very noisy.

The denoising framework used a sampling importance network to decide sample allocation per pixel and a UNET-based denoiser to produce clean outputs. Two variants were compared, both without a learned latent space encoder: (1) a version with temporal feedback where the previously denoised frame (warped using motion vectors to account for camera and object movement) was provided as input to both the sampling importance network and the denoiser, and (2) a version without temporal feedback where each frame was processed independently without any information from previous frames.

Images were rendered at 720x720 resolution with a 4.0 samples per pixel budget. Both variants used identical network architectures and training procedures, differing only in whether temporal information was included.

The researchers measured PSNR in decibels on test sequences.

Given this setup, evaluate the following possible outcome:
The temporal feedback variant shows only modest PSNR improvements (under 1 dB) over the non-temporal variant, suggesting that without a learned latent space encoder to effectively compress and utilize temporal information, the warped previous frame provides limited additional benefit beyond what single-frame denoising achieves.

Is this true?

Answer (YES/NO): YES